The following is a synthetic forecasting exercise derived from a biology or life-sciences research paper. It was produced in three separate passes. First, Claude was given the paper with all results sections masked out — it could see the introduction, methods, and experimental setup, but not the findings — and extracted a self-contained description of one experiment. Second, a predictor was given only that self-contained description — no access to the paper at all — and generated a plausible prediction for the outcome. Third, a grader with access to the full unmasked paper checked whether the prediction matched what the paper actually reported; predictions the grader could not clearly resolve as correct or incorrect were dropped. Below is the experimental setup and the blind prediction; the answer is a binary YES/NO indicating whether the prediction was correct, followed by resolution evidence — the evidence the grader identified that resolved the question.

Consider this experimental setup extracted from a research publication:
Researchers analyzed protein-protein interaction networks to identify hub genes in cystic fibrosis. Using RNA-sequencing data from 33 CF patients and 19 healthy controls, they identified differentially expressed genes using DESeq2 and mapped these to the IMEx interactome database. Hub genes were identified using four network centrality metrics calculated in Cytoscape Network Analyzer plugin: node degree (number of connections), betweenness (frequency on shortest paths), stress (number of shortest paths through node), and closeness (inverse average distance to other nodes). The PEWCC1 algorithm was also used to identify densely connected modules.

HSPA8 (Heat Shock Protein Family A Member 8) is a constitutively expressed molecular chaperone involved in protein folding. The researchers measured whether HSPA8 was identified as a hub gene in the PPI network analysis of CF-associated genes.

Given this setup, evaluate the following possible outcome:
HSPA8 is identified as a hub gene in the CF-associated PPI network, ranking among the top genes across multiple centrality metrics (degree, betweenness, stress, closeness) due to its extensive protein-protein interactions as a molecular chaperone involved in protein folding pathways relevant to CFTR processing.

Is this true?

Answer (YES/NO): YES